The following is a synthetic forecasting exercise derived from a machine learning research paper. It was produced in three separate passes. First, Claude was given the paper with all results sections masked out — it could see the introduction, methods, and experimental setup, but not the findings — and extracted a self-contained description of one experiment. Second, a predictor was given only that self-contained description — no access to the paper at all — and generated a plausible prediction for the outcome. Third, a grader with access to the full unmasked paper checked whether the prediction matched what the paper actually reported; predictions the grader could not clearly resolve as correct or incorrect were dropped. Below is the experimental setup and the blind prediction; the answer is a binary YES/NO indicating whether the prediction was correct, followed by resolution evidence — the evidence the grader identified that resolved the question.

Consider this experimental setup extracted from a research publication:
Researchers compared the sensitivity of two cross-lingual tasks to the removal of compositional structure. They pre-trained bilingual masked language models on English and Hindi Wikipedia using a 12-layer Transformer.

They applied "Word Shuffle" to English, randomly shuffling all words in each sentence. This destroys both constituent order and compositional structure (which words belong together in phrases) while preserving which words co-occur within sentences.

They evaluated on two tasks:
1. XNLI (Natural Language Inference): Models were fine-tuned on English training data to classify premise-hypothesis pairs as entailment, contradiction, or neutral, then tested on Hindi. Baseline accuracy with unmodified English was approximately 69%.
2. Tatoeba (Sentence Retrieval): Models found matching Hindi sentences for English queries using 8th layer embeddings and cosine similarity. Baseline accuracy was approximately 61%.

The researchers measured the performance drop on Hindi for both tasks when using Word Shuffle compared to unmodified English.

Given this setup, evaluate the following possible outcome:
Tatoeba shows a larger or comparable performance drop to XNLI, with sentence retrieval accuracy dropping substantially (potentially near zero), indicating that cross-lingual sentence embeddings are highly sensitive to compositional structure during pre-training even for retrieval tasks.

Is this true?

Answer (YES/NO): NO